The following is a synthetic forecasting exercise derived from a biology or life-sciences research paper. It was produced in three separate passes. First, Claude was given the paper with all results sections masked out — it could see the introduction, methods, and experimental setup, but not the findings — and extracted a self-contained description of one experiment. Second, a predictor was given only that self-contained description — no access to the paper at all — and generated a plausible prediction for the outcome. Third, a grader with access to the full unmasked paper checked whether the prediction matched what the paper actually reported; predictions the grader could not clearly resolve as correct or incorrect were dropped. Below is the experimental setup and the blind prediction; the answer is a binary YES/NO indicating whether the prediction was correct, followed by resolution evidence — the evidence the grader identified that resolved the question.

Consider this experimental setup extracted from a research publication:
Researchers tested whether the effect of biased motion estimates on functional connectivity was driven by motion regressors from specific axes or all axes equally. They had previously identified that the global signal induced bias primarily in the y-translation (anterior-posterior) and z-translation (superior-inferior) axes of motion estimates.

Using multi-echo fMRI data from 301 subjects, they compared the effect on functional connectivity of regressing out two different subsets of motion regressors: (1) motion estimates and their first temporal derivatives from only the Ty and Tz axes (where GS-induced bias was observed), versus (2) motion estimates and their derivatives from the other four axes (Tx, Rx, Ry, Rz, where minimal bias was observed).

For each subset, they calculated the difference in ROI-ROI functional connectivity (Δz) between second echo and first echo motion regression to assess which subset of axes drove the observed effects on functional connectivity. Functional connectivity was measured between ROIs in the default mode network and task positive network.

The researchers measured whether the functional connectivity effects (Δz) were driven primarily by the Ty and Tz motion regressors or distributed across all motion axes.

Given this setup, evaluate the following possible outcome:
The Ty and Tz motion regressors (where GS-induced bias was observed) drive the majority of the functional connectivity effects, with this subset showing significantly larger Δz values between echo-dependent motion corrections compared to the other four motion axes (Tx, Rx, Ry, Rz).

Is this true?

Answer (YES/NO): YES